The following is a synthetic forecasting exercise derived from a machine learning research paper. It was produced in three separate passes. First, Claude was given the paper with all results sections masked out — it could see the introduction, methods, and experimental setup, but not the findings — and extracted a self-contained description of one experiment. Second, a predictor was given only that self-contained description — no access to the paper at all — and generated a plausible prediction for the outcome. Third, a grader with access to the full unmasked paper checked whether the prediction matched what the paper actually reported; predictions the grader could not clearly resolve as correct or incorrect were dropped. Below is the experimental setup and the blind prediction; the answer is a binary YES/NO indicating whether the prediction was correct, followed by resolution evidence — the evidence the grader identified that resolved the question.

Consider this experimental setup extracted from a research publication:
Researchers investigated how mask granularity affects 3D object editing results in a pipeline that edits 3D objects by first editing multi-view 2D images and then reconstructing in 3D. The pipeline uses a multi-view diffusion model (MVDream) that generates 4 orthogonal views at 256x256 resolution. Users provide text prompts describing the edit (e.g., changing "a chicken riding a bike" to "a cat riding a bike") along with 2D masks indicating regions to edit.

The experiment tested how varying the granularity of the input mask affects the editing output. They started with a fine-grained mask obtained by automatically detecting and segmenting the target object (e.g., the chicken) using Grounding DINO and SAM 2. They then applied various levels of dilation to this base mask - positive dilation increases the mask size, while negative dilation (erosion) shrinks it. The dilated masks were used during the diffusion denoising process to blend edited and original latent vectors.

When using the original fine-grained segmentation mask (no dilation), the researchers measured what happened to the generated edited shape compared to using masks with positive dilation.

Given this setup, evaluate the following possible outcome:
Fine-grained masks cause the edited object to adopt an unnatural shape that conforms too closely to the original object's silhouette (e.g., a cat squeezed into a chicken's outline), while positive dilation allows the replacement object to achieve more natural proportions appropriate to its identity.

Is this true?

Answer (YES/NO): YES